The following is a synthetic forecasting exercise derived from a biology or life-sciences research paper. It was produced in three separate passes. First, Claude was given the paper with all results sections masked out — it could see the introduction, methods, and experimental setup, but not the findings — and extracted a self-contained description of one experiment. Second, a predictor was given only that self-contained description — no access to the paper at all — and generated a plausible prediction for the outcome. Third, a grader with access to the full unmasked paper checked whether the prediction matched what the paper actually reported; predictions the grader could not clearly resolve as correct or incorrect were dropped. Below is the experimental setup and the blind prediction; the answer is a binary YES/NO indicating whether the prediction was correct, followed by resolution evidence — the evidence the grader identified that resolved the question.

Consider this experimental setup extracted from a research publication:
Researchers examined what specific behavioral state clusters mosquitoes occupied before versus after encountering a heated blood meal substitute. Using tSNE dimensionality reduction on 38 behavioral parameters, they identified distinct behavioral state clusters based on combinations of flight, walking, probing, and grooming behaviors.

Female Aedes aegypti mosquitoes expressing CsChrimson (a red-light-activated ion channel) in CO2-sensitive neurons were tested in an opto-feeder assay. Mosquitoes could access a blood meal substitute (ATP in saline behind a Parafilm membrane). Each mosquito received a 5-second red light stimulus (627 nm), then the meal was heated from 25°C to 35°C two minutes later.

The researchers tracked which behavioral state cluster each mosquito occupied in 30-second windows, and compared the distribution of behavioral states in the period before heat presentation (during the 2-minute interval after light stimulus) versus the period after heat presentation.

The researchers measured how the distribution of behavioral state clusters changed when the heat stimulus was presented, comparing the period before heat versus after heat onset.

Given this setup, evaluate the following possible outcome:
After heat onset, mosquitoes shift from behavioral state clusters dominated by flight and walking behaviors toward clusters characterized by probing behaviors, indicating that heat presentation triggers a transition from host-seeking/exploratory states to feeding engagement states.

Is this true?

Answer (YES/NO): YES